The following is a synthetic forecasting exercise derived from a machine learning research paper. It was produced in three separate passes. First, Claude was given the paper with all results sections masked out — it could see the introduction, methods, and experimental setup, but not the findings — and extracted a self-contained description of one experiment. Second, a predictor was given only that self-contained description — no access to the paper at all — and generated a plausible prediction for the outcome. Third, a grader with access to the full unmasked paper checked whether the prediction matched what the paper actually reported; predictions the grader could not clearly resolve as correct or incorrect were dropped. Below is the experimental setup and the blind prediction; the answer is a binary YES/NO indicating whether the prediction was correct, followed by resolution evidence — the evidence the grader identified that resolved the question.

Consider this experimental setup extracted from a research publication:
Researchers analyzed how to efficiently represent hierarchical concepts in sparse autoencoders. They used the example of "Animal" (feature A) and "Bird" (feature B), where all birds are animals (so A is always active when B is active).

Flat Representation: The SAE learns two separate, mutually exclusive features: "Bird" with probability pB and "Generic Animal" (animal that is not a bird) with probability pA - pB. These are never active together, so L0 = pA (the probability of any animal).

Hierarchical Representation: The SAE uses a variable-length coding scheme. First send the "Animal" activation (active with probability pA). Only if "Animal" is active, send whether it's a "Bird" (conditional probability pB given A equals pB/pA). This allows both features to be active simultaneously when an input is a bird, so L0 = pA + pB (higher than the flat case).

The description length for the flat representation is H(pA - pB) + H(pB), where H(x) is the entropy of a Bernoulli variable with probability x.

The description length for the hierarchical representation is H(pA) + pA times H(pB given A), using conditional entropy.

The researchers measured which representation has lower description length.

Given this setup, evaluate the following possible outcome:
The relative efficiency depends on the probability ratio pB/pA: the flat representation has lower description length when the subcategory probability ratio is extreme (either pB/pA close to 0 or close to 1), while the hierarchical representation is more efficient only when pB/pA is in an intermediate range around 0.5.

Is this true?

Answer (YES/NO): NO